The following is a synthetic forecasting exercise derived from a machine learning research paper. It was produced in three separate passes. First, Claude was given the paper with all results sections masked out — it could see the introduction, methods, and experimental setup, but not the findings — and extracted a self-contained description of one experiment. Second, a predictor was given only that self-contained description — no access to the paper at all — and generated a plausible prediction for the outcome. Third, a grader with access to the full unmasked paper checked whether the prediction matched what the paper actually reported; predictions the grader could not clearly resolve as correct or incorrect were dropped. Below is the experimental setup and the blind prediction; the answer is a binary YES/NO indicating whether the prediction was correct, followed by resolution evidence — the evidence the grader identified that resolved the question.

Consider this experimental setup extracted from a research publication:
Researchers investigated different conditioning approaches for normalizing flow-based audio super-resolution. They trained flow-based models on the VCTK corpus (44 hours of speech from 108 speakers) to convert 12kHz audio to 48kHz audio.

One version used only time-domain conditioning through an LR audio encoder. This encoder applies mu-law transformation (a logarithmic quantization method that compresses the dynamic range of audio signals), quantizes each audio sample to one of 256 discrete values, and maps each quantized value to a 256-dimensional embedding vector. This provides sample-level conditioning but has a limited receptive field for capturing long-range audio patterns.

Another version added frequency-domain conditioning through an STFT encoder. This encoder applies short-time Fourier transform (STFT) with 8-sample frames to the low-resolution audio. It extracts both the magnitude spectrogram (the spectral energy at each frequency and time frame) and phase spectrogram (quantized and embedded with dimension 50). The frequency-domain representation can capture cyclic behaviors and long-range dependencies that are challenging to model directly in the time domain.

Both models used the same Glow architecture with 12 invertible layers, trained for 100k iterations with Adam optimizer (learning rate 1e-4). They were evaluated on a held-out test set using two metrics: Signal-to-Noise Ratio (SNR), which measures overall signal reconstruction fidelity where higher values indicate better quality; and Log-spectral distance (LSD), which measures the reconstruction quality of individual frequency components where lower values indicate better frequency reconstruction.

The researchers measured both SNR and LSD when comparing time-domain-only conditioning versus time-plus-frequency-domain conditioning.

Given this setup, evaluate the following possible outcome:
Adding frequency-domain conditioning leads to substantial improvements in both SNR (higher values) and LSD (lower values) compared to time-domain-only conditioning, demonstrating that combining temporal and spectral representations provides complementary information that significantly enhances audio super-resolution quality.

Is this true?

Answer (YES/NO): YES